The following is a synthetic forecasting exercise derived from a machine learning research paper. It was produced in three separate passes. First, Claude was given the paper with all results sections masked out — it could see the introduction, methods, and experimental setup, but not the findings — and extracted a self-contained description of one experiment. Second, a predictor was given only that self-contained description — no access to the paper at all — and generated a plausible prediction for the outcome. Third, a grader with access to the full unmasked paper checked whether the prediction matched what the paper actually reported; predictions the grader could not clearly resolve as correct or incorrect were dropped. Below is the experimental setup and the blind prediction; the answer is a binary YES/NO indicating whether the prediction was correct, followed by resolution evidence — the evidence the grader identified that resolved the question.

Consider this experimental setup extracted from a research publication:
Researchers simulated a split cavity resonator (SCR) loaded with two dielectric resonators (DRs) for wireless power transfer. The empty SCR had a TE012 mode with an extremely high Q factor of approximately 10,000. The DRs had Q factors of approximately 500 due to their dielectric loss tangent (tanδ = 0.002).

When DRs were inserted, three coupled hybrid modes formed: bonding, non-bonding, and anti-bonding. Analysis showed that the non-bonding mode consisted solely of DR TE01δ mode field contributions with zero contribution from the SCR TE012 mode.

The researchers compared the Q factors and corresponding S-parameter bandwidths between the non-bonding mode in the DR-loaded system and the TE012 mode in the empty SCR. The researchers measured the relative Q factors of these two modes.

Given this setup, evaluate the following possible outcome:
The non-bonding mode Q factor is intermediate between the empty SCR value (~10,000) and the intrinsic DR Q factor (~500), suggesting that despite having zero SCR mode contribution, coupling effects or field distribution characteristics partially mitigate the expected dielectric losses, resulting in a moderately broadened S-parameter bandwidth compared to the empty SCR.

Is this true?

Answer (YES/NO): NO